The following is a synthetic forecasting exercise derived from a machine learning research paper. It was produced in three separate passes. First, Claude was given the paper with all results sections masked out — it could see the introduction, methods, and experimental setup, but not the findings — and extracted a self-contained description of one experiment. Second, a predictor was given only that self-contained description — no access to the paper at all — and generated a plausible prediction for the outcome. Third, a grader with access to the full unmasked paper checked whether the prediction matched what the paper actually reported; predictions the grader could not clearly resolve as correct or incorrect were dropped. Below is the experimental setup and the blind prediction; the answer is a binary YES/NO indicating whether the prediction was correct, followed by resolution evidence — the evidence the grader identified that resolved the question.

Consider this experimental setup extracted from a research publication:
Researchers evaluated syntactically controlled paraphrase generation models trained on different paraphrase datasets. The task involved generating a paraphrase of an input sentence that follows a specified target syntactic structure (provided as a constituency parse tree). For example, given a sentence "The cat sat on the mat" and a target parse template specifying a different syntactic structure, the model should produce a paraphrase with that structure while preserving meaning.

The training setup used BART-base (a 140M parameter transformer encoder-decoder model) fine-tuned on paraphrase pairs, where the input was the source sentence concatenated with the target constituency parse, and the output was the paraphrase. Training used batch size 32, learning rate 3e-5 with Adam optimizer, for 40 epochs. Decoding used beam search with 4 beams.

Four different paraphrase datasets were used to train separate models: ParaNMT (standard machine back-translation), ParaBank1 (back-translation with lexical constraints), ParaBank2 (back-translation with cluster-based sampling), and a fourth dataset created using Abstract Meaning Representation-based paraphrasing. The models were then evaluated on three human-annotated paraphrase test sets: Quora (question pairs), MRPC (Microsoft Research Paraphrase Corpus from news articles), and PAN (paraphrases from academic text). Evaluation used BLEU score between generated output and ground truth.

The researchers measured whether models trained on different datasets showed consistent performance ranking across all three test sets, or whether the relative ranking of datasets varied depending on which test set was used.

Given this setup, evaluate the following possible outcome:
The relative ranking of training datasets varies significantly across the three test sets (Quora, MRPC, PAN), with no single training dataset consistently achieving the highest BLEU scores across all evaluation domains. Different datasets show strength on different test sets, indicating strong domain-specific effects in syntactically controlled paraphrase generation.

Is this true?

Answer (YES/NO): NO